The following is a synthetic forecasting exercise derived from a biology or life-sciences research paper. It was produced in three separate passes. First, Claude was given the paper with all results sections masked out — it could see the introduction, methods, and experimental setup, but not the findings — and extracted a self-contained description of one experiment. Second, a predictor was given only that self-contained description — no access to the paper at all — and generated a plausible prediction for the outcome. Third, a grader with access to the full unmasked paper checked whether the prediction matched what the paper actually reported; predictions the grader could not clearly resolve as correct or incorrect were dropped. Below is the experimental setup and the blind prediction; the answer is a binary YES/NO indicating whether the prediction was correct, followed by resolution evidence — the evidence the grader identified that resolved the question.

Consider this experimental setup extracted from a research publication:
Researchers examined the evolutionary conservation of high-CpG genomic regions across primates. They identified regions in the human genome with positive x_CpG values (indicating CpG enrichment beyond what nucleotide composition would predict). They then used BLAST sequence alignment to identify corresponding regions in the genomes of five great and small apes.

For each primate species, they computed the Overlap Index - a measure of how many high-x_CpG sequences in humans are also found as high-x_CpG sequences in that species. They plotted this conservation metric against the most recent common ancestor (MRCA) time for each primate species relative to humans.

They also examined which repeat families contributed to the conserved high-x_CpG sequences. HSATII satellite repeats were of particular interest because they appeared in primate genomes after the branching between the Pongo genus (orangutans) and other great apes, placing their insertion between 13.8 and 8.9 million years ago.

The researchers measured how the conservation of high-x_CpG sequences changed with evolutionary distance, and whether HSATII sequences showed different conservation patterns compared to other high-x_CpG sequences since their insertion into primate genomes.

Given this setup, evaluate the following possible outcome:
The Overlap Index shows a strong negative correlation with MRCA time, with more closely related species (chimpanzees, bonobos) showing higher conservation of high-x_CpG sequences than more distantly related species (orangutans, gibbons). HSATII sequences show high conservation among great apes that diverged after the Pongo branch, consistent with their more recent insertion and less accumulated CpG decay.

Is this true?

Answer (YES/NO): NO